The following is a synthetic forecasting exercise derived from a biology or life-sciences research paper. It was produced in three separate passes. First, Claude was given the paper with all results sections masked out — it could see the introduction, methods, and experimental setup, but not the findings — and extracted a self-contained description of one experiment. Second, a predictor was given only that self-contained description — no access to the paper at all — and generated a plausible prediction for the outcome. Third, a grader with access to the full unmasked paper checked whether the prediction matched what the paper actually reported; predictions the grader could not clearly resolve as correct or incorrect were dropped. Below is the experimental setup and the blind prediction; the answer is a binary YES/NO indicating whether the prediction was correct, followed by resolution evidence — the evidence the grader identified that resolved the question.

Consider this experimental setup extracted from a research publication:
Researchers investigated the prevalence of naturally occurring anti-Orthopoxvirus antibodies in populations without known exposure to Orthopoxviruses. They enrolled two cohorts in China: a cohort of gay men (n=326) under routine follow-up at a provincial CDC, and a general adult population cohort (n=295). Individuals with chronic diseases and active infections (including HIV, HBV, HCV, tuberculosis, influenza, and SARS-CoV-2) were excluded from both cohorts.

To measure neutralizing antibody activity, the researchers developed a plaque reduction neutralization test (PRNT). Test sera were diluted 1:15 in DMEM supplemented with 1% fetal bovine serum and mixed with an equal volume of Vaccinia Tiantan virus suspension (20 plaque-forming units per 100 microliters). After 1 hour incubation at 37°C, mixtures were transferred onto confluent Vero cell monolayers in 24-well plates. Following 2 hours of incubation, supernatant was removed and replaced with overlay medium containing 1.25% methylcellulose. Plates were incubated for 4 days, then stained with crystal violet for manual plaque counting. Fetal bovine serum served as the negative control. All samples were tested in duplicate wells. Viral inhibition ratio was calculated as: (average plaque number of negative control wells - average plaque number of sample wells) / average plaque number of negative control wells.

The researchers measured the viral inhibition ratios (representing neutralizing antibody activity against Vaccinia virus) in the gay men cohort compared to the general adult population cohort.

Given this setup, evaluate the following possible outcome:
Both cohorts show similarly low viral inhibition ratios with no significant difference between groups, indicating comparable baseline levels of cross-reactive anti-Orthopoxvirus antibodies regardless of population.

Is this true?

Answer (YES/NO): NO